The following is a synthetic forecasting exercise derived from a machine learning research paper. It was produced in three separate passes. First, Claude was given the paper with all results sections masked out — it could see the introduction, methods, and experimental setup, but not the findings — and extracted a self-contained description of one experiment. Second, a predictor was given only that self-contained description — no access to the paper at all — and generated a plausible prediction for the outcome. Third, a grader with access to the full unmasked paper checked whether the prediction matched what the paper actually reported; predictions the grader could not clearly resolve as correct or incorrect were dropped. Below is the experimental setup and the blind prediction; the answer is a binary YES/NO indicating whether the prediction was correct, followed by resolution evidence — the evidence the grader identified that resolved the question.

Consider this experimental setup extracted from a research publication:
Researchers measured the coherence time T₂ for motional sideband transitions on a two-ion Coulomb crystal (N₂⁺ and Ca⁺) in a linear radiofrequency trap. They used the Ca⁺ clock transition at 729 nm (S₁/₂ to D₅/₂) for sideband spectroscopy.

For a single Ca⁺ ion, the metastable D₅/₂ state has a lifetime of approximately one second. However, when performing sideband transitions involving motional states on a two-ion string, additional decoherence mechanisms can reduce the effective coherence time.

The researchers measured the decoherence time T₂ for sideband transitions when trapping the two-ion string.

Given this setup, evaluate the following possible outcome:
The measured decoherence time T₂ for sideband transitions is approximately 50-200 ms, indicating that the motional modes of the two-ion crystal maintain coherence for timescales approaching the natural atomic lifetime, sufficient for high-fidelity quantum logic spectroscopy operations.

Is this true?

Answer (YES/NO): NO